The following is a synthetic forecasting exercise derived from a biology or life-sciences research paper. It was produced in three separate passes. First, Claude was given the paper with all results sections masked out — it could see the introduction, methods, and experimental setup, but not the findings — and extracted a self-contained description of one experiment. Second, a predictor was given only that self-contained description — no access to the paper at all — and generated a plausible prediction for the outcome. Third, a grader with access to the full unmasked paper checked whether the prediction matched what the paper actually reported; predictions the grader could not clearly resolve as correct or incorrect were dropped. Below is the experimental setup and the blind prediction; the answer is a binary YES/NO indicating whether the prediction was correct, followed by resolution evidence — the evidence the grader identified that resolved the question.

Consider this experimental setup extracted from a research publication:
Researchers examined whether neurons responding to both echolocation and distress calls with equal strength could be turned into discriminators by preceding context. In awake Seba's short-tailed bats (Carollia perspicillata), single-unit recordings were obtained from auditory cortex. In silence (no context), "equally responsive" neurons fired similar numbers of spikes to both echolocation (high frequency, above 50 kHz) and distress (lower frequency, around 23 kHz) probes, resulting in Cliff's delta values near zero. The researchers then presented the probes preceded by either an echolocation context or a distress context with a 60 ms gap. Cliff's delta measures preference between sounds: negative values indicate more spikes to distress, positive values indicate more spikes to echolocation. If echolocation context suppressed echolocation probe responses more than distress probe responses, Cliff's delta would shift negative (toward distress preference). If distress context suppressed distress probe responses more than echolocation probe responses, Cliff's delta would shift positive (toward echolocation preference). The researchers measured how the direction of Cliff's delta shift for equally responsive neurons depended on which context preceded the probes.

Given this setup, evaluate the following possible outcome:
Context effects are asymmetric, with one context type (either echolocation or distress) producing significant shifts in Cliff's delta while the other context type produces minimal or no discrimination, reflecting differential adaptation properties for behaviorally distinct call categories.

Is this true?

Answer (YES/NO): NO